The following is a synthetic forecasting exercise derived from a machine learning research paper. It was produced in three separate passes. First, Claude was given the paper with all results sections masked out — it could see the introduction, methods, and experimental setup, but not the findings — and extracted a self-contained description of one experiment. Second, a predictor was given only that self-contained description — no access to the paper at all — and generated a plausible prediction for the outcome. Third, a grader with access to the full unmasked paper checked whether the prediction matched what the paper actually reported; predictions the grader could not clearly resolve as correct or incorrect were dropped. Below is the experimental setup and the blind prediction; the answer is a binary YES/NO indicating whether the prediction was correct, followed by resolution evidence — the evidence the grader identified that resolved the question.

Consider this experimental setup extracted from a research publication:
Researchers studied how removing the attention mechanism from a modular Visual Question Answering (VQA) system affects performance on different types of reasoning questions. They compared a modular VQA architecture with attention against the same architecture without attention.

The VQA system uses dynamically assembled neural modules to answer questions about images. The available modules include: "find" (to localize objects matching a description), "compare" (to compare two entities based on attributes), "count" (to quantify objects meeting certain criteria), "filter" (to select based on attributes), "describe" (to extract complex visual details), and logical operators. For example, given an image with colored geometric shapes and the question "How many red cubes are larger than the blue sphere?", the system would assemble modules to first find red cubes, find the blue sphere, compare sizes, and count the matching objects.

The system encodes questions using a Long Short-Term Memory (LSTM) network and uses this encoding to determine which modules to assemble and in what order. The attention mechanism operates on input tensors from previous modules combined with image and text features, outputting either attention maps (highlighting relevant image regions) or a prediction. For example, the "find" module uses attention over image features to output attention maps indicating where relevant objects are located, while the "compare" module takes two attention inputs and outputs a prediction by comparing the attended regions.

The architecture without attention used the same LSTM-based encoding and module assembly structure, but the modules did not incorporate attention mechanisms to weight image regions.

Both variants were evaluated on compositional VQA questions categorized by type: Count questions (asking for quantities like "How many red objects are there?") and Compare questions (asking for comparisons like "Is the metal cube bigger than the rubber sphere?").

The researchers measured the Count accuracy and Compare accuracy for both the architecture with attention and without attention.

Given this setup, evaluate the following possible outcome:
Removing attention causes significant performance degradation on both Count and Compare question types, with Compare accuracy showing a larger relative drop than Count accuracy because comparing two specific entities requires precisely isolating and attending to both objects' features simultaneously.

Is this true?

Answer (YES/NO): YES